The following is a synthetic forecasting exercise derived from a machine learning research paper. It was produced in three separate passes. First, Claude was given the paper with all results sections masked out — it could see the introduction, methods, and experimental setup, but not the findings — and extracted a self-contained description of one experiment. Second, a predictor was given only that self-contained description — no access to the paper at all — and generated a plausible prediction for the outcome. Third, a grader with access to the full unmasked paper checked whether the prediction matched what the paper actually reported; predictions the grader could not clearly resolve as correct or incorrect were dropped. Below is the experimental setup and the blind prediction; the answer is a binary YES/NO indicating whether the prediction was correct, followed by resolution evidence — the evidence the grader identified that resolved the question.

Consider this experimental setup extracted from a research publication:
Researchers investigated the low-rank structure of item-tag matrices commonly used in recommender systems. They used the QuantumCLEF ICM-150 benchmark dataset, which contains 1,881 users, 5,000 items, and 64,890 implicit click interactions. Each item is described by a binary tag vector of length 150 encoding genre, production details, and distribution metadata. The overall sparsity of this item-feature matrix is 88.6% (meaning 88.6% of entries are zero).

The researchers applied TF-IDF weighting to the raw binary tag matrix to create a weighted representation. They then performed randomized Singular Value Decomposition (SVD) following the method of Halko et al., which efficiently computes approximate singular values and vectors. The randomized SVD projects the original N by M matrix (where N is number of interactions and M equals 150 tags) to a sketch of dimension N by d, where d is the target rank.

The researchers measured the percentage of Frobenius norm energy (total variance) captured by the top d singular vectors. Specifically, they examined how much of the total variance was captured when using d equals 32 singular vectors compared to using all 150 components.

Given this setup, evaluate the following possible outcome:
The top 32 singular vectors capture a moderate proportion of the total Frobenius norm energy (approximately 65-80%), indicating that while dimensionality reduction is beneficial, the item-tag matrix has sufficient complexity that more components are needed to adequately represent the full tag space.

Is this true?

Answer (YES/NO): NO